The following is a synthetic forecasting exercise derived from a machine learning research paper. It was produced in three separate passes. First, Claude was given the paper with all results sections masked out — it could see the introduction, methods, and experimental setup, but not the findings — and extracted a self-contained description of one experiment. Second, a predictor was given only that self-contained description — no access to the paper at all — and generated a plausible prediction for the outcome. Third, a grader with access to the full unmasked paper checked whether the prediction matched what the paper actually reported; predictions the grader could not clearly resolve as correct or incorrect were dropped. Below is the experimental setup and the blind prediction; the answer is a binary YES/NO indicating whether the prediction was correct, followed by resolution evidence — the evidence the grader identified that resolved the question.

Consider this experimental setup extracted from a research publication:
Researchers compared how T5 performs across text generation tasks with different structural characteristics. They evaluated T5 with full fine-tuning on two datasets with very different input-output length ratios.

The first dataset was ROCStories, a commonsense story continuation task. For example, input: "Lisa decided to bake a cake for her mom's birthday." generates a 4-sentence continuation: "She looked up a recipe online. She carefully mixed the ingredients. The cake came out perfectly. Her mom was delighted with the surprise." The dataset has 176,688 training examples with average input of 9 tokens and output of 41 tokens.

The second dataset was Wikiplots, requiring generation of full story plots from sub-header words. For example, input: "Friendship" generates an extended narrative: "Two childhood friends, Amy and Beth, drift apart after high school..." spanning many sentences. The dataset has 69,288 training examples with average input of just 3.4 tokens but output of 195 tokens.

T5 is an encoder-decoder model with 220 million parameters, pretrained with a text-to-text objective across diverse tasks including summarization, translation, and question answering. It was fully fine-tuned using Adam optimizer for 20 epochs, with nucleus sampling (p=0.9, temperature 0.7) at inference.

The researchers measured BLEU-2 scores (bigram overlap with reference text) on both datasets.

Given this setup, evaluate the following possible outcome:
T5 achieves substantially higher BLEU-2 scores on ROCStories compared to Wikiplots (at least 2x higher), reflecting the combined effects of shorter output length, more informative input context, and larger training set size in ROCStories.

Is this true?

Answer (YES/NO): YES